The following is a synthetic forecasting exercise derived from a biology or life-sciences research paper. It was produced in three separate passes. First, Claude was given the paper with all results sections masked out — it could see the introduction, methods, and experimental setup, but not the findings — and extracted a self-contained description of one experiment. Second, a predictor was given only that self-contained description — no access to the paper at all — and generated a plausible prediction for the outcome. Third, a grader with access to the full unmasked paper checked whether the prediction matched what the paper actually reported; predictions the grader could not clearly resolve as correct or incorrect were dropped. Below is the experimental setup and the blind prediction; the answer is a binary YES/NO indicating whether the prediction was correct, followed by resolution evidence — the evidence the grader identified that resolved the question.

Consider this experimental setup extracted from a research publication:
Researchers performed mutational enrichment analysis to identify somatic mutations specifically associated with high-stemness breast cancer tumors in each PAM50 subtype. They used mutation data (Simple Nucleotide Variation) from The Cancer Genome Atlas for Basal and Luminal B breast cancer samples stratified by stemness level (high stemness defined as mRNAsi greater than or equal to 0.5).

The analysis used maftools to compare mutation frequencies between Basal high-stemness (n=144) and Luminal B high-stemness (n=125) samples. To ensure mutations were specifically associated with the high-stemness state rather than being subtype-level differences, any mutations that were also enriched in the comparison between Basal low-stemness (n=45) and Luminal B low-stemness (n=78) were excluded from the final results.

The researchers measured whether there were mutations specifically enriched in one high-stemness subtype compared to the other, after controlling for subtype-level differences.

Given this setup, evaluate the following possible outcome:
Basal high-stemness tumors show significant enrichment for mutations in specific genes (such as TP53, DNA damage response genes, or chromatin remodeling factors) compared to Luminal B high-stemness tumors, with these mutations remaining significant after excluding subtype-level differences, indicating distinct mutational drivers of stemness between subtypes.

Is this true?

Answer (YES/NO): NO